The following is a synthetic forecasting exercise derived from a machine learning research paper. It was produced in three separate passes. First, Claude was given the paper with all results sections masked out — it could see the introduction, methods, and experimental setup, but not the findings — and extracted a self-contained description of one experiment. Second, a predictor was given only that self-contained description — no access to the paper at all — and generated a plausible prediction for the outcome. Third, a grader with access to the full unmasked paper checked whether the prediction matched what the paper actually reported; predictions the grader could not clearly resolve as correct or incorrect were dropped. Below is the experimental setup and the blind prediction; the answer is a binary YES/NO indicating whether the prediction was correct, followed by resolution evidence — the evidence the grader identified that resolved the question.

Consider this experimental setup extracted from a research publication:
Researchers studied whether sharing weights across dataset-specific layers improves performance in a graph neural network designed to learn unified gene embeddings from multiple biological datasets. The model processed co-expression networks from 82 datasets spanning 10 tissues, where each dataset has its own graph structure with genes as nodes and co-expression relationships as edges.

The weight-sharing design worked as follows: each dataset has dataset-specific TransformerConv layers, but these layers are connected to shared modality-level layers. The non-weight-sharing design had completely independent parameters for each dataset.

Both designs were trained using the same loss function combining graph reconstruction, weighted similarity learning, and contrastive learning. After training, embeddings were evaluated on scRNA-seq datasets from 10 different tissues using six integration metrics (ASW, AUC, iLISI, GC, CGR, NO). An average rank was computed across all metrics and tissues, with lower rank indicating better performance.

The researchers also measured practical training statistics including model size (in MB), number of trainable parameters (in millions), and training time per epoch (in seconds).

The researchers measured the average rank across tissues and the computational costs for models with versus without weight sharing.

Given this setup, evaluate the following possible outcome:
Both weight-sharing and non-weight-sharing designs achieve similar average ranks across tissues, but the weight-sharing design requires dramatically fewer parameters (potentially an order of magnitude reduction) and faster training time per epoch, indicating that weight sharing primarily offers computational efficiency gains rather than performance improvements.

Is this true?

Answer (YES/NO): NO